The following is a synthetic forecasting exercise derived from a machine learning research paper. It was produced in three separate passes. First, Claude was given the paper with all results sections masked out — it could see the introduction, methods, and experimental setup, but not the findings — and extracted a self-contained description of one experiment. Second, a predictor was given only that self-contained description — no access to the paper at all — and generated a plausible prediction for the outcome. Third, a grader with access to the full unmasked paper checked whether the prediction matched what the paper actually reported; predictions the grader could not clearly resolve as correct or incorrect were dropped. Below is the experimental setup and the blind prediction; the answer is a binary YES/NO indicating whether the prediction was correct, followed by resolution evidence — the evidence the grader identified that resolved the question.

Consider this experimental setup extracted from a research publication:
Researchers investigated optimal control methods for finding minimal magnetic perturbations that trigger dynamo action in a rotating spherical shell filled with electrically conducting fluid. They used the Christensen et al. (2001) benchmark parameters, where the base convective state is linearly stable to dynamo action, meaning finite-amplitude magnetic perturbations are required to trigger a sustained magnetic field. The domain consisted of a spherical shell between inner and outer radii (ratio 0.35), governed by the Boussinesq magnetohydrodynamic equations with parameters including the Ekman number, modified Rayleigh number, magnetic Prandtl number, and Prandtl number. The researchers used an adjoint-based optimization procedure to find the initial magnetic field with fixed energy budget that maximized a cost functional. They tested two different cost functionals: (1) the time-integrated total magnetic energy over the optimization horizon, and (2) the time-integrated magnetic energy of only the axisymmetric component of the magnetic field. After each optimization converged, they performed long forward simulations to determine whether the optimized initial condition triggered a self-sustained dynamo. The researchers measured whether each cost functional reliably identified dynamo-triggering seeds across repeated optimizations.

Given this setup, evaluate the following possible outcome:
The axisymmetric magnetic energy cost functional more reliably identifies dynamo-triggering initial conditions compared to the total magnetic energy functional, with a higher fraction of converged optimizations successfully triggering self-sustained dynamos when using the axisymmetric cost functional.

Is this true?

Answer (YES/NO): YES